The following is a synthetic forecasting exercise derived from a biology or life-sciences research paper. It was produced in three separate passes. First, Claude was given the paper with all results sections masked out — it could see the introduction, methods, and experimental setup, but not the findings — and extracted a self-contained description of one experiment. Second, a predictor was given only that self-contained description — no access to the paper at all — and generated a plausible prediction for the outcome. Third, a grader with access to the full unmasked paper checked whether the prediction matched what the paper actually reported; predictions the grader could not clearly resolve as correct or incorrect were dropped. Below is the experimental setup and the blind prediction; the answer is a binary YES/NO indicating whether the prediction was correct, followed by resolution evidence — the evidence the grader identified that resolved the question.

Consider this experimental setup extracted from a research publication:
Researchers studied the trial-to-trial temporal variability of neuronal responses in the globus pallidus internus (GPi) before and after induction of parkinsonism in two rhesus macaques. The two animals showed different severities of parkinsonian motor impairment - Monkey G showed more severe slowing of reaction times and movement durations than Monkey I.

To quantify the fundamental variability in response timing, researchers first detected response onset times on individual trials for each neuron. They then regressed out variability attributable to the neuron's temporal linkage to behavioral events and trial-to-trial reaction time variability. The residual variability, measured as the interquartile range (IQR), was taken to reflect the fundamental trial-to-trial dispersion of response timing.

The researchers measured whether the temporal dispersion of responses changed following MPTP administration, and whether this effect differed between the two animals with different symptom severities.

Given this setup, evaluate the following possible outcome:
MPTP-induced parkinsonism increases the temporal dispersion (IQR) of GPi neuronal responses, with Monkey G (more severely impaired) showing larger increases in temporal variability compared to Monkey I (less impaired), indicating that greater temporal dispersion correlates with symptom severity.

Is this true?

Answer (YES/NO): YES